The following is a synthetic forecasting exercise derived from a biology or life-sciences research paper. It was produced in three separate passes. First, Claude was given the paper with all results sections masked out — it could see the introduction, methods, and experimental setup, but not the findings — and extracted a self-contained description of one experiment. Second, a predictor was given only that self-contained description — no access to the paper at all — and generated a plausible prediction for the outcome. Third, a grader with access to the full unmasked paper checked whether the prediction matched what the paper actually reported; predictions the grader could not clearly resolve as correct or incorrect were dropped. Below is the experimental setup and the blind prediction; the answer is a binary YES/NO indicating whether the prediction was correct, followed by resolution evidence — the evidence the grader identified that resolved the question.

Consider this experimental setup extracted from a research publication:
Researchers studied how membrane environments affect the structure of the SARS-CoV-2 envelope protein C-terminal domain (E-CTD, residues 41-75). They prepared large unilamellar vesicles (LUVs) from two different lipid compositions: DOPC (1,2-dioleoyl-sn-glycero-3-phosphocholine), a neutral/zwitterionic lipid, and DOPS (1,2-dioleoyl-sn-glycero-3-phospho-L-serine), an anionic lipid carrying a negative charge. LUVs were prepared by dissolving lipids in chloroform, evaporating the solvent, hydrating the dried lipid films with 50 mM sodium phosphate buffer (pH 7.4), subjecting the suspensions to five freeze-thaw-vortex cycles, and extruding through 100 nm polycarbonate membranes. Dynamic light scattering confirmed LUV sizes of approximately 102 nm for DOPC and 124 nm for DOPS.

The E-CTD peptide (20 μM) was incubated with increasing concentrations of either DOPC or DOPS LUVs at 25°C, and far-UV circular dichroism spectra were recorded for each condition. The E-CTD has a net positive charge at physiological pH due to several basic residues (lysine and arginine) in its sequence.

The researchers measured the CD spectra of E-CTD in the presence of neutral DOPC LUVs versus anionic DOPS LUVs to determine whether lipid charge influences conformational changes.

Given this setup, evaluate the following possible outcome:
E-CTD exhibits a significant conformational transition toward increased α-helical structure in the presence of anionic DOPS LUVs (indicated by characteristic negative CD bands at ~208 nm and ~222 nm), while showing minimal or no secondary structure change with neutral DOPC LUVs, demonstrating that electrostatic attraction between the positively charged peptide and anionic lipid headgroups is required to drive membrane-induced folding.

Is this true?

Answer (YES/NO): NO